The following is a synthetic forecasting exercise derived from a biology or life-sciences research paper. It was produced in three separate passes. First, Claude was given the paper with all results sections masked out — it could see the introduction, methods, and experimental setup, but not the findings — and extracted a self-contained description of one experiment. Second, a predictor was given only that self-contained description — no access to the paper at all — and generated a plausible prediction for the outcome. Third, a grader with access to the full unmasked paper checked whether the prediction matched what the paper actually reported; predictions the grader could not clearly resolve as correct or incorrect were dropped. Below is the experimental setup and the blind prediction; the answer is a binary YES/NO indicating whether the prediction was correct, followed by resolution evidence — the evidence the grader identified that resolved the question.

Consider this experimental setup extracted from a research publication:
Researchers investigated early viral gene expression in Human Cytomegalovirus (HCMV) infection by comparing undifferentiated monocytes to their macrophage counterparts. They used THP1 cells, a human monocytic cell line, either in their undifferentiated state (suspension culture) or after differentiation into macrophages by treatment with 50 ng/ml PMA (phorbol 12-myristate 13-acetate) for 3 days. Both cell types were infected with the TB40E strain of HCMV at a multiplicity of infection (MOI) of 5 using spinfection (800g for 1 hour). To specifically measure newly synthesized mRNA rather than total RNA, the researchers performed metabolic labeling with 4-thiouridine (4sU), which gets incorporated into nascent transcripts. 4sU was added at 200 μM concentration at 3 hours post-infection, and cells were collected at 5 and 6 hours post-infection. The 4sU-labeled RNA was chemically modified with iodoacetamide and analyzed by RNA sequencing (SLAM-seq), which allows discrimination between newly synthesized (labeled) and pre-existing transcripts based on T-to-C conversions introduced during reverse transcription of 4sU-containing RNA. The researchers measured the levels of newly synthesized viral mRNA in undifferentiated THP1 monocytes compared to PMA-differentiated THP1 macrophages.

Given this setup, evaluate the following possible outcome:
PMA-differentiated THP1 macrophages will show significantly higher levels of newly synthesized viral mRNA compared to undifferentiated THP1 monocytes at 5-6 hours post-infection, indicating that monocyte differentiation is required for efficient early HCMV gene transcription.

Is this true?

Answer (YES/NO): YES